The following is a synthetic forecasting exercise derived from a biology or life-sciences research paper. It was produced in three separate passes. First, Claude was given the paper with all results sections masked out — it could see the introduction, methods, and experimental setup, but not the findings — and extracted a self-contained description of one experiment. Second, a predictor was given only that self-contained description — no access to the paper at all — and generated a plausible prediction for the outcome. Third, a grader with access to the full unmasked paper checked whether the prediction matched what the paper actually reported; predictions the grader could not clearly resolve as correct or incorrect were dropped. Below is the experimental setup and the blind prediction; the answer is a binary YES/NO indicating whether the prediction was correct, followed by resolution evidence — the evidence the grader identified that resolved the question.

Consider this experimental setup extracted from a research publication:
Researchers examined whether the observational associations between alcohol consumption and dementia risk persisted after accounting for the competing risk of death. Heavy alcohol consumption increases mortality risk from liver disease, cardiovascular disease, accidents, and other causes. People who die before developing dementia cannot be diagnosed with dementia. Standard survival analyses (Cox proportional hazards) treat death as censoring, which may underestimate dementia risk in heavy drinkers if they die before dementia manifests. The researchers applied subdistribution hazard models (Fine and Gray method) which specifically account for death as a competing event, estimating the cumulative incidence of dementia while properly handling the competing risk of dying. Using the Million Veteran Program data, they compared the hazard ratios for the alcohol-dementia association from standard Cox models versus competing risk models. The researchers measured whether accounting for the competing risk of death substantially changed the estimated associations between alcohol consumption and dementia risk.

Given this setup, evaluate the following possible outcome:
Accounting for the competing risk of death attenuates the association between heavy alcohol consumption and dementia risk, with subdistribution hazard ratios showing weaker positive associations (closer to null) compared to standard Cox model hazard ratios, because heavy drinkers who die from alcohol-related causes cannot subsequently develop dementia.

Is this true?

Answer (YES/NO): NO